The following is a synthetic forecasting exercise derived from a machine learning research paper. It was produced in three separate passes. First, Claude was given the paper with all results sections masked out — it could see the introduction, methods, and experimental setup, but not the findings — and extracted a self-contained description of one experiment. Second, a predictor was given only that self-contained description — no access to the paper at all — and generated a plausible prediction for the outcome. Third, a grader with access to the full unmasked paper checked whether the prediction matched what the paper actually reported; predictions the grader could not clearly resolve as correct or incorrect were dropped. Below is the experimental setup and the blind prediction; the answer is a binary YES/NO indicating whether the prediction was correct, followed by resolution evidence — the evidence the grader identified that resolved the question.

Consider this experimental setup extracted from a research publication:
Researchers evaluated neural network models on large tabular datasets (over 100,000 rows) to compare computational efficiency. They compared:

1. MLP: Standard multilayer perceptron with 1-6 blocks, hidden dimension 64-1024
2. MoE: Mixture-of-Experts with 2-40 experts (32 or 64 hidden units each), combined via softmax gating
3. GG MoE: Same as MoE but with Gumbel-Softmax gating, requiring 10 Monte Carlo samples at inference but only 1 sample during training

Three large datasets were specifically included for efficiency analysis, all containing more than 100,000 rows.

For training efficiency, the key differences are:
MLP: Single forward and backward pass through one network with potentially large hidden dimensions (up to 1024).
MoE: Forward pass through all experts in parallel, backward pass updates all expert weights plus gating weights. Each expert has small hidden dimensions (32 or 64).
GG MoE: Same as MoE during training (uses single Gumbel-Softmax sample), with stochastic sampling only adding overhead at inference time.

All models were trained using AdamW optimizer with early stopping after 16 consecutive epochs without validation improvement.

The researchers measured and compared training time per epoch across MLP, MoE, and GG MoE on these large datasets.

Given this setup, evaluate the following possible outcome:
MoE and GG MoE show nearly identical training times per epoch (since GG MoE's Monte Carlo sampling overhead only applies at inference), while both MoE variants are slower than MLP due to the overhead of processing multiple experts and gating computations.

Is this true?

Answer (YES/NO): NO